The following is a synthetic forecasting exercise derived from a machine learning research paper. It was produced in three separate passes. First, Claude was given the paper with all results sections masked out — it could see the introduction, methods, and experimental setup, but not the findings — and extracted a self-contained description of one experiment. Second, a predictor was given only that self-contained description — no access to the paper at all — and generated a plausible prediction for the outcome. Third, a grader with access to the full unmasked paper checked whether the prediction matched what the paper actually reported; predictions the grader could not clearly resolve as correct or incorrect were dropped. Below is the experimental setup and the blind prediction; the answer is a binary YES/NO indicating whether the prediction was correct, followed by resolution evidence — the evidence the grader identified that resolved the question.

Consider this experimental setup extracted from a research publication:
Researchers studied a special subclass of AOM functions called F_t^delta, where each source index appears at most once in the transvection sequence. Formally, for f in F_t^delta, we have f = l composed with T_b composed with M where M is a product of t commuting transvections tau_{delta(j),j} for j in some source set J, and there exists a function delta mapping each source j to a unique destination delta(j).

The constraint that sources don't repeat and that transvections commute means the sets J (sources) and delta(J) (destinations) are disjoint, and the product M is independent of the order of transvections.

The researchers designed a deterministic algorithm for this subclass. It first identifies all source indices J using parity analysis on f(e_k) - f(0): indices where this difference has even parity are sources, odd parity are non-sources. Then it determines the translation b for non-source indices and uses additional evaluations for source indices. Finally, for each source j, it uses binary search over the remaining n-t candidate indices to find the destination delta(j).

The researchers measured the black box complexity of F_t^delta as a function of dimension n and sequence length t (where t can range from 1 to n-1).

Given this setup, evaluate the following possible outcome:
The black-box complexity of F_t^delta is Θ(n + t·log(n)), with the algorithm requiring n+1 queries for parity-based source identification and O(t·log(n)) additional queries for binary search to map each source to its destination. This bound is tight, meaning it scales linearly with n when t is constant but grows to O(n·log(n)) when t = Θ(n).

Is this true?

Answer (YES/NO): NO